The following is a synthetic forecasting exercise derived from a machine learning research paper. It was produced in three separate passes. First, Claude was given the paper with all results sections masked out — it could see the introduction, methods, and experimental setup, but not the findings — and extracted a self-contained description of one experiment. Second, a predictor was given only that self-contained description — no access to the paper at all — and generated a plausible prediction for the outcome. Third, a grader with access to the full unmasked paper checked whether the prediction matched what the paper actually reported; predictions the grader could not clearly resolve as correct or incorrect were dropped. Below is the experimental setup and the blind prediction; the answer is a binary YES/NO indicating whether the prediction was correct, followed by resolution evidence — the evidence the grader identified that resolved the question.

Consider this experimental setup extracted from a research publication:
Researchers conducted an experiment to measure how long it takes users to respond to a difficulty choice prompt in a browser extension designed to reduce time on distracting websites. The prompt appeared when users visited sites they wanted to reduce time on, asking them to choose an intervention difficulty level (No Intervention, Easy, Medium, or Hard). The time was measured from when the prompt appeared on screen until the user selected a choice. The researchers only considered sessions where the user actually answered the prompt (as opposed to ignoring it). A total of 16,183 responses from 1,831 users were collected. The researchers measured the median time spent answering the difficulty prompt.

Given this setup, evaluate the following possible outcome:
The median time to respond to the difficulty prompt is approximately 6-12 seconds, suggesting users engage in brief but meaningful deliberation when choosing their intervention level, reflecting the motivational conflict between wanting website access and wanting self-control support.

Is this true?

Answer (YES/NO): NO